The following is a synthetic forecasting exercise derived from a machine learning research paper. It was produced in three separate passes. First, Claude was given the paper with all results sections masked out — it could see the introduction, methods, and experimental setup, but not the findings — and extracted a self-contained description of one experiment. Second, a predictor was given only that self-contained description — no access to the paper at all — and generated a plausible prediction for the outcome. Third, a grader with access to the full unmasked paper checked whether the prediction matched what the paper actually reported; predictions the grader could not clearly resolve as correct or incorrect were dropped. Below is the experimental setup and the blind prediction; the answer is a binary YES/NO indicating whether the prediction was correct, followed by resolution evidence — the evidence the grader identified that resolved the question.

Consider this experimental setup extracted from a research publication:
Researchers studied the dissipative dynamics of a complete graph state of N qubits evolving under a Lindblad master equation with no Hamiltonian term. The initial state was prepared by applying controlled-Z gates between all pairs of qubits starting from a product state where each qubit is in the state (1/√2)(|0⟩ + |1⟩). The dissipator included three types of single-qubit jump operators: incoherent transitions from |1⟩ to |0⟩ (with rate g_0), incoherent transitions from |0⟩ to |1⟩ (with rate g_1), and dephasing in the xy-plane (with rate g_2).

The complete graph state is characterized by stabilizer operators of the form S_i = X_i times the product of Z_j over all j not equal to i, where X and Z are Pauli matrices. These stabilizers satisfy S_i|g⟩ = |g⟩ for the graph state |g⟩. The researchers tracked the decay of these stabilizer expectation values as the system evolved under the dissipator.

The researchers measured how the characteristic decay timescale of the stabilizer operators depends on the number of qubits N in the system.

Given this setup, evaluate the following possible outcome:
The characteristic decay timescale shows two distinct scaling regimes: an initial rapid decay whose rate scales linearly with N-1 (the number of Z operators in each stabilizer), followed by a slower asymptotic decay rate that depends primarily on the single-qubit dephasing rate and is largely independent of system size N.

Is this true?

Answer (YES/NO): NO